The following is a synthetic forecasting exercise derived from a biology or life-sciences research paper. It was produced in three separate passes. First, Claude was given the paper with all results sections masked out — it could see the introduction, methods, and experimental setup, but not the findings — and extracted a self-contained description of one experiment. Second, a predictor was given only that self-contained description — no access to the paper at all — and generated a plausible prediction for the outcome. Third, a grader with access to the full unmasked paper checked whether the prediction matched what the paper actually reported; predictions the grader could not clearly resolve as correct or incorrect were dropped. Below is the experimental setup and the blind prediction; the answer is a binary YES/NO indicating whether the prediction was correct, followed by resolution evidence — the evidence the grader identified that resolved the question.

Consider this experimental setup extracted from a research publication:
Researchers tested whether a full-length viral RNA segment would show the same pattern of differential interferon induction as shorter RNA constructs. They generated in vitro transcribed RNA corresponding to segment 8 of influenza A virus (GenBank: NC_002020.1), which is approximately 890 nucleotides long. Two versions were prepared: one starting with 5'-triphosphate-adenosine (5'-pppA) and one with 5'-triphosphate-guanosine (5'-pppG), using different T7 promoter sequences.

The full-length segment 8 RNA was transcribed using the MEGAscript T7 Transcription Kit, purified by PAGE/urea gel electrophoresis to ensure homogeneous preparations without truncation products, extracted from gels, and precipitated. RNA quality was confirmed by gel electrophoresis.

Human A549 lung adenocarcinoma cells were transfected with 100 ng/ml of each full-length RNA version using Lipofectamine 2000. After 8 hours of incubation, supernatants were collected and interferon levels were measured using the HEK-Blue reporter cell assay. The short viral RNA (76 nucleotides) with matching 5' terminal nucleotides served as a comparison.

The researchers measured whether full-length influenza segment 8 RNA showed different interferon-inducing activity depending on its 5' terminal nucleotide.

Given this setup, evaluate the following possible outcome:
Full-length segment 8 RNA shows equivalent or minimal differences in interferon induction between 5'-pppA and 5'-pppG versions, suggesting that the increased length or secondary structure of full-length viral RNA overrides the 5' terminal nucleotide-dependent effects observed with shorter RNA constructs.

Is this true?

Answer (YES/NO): YES